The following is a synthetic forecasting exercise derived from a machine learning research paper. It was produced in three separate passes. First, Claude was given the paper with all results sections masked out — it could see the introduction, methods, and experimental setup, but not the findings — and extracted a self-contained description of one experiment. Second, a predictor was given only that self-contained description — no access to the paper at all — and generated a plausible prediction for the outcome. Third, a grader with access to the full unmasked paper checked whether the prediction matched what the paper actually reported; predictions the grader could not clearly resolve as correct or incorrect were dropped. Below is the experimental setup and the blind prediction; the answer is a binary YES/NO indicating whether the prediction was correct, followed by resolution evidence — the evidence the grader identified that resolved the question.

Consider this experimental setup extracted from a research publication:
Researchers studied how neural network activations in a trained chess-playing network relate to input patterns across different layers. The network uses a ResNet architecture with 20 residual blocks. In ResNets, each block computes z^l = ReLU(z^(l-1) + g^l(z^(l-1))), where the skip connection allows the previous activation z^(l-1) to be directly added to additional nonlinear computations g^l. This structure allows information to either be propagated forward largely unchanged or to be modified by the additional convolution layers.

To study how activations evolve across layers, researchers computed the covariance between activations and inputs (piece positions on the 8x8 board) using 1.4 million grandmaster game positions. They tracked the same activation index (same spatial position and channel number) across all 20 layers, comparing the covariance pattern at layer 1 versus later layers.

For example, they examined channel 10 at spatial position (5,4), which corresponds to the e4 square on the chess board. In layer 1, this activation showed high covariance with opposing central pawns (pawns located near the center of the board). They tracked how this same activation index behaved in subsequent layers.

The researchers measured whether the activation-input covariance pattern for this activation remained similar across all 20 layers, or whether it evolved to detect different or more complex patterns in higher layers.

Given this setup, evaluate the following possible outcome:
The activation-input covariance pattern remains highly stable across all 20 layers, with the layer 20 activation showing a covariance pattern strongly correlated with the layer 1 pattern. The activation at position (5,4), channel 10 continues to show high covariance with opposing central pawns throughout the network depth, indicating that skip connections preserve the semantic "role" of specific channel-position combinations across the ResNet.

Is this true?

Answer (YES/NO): YES